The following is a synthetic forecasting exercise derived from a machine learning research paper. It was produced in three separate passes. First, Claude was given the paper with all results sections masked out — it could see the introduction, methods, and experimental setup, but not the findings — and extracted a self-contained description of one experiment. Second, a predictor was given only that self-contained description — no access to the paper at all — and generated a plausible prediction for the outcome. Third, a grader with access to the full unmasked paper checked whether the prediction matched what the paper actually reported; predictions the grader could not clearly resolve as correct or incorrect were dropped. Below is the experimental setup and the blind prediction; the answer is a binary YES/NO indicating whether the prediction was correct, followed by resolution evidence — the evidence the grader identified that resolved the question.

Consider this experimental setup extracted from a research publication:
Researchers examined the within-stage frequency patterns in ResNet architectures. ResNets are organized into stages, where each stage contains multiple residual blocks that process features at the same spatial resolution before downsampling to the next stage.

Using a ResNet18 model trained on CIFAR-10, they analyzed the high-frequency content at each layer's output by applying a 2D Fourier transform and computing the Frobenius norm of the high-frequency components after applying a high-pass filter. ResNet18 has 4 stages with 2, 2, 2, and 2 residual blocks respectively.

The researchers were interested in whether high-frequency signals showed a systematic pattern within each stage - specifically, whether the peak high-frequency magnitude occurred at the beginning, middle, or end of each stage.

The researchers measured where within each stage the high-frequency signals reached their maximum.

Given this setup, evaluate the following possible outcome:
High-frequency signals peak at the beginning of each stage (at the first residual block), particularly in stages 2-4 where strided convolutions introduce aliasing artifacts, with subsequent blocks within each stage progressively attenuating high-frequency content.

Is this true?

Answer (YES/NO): NO